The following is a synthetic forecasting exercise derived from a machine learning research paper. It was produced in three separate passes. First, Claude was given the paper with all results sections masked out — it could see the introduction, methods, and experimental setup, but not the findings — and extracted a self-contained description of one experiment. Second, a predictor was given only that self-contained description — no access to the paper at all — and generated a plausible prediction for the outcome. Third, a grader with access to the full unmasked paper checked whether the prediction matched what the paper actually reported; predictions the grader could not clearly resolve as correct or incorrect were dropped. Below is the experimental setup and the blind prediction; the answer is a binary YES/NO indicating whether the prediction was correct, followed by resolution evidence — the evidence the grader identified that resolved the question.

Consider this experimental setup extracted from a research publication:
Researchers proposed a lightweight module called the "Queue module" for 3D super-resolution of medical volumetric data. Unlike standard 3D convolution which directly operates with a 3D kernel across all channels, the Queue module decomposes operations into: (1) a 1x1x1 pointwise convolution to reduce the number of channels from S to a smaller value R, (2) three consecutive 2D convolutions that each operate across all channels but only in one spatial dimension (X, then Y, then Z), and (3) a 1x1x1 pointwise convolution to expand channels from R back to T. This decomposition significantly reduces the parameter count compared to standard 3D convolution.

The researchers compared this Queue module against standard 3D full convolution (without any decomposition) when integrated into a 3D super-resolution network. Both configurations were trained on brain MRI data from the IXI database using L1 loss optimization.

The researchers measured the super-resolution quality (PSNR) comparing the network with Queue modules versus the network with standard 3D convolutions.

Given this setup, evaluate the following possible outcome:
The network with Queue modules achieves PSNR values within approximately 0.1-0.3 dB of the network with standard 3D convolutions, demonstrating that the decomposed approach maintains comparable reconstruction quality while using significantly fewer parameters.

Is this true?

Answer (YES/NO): NO